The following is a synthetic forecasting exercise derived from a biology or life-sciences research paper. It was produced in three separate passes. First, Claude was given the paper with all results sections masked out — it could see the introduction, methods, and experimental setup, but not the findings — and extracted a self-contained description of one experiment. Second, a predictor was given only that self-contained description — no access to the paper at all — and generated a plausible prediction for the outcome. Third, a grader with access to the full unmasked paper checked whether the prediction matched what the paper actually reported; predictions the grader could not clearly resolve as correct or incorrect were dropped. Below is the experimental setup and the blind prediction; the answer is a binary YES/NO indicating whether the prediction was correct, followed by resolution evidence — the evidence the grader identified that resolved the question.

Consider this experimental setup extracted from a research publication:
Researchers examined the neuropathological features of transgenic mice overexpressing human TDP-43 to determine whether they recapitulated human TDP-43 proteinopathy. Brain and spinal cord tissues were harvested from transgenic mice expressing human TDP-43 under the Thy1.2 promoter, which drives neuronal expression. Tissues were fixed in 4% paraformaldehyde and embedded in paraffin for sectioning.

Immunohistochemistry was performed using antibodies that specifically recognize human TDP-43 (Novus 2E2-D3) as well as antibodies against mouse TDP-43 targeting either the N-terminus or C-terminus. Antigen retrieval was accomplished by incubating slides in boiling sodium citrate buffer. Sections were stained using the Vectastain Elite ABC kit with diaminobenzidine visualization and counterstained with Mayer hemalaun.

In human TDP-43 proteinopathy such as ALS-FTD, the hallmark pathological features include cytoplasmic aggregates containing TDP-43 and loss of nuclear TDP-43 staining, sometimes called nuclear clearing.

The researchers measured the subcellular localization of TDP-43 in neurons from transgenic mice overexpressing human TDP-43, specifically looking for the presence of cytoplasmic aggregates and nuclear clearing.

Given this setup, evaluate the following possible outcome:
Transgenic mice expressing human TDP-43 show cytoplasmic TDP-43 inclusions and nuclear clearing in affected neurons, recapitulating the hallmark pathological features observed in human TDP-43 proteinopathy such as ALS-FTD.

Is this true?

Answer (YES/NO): NO